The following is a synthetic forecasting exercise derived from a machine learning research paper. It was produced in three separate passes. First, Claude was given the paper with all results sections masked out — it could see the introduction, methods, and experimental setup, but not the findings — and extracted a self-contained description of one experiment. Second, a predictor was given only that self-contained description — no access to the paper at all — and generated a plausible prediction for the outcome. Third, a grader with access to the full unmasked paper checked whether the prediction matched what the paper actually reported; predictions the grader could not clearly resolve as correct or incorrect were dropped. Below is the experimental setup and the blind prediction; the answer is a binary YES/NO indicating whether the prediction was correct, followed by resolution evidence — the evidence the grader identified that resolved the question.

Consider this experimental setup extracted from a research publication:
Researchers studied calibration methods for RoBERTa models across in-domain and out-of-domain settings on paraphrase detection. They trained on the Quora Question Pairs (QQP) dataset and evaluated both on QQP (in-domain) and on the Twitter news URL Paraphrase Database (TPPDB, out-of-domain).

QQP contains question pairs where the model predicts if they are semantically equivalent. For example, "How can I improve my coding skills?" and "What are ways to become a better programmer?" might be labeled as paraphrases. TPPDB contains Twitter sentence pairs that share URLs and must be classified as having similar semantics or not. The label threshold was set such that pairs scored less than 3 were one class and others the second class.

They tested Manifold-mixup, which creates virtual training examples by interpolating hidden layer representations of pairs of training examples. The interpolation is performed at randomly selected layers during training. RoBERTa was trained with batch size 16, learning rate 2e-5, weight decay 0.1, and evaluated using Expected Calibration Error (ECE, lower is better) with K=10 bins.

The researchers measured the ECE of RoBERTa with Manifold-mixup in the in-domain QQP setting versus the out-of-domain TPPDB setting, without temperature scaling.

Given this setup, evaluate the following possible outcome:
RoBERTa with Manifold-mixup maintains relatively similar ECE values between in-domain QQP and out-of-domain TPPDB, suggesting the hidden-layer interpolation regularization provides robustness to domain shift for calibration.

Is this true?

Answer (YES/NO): NO